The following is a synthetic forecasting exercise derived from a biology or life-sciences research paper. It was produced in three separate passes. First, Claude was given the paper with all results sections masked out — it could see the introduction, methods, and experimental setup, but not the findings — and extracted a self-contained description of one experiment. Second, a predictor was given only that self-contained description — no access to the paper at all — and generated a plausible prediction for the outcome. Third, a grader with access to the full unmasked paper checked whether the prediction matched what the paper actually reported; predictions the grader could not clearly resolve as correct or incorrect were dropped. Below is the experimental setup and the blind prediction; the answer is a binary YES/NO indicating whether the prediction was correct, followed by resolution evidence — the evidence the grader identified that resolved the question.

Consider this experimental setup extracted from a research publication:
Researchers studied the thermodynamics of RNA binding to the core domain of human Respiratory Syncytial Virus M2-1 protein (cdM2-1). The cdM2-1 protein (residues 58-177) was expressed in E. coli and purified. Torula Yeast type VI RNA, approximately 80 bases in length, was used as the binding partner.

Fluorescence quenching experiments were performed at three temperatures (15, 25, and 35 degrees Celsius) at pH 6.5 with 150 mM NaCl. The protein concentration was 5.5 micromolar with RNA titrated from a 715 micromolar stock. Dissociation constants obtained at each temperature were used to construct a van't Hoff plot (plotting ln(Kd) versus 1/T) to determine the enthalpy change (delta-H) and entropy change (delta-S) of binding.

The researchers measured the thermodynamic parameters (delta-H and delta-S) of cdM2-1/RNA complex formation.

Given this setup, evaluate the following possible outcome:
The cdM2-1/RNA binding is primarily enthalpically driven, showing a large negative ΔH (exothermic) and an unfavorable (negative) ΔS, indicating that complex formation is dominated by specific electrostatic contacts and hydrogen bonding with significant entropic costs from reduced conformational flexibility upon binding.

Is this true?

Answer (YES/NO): YES